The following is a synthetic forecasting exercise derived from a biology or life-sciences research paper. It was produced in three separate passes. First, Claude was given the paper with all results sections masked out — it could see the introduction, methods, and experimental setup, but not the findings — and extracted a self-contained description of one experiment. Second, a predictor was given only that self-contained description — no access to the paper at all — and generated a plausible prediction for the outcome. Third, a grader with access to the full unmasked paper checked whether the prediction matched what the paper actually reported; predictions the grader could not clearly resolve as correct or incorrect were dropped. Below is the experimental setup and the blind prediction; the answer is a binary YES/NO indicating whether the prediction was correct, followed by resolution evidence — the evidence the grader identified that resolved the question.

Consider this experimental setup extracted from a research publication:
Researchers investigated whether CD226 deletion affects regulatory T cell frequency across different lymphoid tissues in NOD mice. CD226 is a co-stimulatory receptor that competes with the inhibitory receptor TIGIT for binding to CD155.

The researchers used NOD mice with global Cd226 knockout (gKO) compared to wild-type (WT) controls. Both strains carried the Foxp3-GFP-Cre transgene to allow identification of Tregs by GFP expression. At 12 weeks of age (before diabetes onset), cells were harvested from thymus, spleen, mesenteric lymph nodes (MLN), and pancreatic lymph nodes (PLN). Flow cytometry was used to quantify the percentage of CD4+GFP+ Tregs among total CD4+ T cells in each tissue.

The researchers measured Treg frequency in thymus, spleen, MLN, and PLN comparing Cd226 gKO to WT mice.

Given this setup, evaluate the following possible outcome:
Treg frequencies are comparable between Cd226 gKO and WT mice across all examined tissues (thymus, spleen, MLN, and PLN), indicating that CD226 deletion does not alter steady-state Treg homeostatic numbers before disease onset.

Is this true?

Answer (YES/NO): NO